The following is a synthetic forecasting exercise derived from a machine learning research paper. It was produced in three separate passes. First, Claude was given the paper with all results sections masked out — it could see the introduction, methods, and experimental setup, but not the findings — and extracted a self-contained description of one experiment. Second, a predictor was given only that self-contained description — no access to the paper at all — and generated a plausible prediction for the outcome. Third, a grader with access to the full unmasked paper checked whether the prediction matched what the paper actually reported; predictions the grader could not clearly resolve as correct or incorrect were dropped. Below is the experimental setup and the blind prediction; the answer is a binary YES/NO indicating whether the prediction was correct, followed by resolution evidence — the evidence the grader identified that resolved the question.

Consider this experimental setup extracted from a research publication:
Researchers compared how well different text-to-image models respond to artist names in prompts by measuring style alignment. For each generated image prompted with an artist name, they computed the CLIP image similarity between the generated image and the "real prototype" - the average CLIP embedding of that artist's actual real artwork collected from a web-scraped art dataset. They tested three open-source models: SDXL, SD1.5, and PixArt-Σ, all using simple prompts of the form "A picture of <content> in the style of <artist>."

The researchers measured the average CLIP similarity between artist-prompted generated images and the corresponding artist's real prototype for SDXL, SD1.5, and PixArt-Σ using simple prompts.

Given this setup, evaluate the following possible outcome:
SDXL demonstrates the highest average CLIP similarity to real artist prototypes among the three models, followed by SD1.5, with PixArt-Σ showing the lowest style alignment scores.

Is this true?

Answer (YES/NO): NO